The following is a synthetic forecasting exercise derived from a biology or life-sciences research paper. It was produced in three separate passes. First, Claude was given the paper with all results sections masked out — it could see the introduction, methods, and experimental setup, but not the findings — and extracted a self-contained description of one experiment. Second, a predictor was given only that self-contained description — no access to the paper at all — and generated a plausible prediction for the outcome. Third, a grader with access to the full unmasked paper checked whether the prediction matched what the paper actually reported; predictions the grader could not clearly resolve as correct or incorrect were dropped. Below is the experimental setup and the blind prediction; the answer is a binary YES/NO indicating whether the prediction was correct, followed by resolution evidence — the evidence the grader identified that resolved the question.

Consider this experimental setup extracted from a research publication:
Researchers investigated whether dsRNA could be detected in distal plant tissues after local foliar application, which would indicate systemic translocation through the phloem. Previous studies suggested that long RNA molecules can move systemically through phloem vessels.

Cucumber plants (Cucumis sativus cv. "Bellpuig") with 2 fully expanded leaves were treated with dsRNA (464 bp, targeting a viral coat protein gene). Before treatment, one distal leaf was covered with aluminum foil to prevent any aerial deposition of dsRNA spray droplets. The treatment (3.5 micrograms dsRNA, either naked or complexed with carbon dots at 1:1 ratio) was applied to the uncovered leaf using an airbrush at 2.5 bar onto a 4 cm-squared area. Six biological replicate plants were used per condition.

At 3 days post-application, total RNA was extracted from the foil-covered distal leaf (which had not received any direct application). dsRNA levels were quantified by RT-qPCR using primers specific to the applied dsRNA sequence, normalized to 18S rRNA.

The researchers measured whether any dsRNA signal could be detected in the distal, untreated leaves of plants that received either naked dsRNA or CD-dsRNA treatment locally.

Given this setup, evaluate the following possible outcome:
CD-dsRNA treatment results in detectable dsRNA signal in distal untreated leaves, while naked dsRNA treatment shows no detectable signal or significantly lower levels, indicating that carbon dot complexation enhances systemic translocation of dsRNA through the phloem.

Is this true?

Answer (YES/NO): YES